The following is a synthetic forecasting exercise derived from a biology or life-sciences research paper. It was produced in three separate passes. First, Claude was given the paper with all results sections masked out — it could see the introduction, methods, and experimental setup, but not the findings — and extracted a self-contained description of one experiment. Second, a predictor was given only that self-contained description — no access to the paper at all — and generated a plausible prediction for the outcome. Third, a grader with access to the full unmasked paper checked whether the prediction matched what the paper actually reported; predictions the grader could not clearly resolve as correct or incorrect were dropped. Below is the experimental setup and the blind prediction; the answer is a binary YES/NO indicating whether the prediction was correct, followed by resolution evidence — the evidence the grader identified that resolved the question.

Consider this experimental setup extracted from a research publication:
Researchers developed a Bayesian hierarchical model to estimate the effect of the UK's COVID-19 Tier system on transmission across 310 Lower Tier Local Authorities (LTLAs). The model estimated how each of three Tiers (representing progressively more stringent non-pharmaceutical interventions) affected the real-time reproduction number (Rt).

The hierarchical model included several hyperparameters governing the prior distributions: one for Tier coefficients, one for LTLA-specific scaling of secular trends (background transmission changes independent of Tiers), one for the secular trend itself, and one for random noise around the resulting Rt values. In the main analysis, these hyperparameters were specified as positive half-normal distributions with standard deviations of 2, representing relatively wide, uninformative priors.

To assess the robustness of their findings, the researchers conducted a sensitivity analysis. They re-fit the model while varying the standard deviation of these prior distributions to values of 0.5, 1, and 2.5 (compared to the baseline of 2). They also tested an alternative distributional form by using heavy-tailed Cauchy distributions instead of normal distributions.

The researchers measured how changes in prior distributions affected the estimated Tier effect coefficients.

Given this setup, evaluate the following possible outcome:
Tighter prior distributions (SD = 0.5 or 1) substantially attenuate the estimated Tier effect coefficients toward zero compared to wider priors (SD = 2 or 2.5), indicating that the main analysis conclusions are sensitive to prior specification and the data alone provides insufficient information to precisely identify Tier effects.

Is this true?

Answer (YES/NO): NO